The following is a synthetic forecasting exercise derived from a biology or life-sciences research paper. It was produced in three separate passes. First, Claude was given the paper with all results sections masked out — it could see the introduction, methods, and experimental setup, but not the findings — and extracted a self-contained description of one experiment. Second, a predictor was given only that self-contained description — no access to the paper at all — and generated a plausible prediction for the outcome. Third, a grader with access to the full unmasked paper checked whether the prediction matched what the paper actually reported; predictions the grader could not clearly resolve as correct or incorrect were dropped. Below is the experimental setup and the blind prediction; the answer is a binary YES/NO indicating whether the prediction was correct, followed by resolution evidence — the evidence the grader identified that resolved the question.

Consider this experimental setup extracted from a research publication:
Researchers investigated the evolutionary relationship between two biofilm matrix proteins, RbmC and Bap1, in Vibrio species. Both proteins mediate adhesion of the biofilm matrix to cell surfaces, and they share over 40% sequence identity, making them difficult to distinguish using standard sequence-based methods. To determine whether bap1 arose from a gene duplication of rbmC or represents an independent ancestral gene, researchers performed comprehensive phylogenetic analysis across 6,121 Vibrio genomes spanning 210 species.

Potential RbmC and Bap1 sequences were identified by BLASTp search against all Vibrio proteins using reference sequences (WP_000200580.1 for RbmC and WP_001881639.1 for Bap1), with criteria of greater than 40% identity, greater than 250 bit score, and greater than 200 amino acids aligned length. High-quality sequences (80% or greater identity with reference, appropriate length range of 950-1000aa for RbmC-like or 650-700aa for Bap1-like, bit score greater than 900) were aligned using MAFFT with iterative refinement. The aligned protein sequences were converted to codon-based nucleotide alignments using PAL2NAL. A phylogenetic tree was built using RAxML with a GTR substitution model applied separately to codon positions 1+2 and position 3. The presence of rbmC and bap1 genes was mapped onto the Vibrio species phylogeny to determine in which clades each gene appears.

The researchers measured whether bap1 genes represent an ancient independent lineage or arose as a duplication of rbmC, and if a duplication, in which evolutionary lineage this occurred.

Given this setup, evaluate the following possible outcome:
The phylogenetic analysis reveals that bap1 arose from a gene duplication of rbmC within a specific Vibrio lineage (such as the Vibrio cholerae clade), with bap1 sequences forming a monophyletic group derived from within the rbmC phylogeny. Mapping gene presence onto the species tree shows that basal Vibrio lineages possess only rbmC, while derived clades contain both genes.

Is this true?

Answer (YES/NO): YES